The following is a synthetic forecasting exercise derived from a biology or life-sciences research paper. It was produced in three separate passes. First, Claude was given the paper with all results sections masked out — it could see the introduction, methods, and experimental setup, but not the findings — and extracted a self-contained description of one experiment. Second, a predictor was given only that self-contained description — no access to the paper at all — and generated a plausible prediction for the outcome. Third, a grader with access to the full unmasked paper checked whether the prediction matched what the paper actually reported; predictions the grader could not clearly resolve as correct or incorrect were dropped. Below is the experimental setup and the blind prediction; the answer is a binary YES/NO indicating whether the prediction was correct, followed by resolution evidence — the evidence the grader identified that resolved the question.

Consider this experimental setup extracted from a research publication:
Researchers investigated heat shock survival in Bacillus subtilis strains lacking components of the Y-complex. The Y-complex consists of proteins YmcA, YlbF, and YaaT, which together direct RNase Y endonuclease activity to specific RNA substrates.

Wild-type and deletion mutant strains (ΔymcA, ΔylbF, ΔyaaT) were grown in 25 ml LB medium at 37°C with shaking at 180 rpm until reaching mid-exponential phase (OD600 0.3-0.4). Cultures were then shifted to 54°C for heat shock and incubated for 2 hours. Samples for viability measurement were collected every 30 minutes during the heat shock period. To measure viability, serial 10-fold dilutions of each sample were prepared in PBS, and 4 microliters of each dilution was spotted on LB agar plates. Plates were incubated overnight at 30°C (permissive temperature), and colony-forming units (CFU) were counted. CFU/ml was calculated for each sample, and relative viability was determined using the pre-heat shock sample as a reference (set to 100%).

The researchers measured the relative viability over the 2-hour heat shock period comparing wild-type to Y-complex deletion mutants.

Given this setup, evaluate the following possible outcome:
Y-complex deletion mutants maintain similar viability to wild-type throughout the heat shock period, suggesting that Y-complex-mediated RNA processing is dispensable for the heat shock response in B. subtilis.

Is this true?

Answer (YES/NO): NO